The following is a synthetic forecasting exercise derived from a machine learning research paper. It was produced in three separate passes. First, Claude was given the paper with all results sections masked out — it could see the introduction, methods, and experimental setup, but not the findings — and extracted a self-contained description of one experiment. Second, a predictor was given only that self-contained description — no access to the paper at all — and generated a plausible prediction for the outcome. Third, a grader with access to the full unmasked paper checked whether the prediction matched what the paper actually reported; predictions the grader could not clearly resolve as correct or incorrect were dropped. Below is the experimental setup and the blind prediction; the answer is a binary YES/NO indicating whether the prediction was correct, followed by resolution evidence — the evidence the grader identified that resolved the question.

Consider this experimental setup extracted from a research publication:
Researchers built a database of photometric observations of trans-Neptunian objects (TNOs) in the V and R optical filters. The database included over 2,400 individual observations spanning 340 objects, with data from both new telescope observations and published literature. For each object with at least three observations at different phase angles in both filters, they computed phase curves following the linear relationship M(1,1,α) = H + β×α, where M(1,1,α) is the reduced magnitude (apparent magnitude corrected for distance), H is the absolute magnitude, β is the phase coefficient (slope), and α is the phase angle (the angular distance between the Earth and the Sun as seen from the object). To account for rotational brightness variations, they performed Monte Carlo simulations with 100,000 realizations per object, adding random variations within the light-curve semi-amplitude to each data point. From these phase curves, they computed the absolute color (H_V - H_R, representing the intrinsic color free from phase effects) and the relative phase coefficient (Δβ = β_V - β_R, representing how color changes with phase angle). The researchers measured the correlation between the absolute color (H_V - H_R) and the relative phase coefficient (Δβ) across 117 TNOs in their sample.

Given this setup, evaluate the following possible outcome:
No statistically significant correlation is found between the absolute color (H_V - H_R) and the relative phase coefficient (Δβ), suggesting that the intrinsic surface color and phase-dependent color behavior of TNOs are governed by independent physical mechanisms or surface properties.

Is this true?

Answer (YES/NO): NO